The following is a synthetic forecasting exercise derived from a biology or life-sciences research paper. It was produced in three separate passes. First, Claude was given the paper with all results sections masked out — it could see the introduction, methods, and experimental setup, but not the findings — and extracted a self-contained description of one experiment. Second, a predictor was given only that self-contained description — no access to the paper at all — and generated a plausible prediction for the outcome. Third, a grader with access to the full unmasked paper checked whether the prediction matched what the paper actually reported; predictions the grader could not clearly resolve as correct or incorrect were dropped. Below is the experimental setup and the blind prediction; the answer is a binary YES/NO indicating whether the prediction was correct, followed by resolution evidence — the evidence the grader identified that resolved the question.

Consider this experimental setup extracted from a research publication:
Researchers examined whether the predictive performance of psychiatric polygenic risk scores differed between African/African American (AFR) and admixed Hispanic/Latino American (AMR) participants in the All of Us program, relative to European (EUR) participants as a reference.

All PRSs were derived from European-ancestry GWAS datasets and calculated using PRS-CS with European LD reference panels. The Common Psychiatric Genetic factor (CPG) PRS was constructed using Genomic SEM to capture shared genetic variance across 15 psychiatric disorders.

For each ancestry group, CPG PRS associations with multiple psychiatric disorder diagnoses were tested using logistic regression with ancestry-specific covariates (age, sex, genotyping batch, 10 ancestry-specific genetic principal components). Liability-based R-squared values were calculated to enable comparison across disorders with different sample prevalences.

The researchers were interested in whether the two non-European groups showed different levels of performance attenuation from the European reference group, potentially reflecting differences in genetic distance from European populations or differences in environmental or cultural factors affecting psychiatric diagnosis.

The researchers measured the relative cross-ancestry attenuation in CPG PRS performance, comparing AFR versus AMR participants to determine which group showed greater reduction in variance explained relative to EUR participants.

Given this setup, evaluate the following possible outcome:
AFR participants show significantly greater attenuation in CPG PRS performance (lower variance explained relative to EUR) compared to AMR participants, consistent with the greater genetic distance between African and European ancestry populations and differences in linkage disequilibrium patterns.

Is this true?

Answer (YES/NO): YES